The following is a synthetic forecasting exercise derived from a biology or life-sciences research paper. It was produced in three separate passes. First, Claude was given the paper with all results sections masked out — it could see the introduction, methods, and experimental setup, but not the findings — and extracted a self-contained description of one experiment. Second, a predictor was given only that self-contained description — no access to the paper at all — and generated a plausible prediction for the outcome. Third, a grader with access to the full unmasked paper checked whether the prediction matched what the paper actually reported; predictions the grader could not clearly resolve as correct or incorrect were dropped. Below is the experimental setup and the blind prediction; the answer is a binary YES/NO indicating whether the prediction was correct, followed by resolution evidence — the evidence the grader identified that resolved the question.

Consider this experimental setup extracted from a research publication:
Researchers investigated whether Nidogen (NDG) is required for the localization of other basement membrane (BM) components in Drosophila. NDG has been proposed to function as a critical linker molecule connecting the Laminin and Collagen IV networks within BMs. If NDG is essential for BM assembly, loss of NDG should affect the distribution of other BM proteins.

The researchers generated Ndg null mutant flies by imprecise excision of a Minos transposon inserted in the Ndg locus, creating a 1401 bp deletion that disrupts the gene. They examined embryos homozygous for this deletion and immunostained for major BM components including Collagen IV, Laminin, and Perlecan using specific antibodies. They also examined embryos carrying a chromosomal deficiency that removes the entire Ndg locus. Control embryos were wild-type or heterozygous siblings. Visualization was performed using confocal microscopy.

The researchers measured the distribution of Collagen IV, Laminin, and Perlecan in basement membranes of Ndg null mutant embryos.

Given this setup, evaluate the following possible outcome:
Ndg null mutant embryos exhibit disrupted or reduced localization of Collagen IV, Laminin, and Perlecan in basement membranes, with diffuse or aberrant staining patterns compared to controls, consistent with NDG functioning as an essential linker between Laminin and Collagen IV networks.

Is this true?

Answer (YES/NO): NO